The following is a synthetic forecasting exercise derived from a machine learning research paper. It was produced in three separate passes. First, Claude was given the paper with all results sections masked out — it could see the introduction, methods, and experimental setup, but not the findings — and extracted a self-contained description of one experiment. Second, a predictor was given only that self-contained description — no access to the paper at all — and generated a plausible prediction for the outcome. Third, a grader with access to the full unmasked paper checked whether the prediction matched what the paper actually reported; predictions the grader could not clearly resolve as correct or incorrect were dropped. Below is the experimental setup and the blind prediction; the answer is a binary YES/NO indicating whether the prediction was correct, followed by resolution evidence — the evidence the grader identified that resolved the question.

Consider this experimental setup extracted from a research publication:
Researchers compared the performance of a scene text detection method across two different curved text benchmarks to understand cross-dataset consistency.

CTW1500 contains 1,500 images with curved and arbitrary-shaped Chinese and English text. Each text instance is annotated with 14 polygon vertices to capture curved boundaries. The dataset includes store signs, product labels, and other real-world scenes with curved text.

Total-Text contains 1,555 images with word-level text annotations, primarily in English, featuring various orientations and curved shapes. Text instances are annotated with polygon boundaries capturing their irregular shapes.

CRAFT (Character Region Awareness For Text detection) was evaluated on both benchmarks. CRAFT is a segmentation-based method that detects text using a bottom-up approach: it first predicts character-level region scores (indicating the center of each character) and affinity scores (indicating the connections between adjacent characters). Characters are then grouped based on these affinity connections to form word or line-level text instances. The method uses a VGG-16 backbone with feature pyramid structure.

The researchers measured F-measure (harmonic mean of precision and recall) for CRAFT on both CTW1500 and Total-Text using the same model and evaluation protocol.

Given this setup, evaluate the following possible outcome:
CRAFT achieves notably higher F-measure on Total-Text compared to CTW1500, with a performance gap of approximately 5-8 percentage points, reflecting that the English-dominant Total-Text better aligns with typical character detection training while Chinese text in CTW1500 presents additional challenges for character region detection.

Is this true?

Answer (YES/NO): NO